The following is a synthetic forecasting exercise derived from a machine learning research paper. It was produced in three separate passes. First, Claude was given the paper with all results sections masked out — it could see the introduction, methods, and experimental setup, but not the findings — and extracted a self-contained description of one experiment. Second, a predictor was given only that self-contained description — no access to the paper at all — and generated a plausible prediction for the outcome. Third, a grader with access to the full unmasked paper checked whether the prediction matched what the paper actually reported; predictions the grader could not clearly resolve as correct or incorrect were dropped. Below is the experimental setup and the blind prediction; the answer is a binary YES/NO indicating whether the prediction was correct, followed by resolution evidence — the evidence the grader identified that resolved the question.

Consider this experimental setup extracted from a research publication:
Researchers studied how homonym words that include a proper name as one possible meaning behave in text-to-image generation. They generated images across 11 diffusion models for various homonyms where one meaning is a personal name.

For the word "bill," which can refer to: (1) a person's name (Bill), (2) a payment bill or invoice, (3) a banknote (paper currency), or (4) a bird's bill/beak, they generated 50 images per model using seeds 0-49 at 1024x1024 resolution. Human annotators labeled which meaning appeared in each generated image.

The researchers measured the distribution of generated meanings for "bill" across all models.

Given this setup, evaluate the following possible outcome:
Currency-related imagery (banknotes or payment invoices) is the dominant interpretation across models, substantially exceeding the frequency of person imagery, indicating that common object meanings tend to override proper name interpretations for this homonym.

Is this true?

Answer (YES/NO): NO